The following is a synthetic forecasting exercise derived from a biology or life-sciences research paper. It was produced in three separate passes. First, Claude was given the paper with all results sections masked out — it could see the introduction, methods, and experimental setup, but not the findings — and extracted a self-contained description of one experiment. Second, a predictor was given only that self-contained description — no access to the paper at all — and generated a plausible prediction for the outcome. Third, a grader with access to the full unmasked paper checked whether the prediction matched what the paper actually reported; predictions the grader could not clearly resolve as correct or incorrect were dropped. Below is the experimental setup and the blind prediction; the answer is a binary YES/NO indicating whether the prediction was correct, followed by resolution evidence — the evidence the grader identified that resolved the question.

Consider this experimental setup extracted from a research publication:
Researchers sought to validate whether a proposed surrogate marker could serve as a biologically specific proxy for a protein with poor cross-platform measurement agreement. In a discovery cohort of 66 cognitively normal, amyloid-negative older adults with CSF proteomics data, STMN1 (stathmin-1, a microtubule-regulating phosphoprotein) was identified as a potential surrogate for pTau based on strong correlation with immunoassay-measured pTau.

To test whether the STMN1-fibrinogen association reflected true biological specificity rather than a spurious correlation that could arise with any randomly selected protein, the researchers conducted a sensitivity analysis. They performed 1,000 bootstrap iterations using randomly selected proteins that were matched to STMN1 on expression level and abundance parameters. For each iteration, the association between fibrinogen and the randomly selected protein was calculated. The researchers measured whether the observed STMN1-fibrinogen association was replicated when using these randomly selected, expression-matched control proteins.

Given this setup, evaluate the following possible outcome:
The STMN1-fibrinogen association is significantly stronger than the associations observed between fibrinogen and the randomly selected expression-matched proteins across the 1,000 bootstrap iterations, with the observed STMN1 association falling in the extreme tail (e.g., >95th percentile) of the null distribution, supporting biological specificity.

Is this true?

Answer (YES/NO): YES